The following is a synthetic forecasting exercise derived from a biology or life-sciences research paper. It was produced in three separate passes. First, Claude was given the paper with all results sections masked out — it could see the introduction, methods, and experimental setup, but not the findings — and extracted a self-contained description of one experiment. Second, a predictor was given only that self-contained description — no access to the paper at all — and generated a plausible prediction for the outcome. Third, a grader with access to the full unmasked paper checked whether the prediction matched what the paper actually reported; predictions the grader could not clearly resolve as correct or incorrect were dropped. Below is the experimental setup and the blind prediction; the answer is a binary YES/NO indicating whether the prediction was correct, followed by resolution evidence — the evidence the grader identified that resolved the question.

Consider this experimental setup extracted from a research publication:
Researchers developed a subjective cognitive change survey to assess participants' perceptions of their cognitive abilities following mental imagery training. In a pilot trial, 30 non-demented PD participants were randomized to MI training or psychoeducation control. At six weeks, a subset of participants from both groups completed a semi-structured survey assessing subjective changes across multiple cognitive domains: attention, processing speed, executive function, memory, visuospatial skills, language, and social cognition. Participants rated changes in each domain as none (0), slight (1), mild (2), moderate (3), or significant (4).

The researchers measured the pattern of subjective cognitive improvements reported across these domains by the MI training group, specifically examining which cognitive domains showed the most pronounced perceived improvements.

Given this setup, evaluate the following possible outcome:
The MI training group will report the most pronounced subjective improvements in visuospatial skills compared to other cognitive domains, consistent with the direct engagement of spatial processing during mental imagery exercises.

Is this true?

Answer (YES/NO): NO